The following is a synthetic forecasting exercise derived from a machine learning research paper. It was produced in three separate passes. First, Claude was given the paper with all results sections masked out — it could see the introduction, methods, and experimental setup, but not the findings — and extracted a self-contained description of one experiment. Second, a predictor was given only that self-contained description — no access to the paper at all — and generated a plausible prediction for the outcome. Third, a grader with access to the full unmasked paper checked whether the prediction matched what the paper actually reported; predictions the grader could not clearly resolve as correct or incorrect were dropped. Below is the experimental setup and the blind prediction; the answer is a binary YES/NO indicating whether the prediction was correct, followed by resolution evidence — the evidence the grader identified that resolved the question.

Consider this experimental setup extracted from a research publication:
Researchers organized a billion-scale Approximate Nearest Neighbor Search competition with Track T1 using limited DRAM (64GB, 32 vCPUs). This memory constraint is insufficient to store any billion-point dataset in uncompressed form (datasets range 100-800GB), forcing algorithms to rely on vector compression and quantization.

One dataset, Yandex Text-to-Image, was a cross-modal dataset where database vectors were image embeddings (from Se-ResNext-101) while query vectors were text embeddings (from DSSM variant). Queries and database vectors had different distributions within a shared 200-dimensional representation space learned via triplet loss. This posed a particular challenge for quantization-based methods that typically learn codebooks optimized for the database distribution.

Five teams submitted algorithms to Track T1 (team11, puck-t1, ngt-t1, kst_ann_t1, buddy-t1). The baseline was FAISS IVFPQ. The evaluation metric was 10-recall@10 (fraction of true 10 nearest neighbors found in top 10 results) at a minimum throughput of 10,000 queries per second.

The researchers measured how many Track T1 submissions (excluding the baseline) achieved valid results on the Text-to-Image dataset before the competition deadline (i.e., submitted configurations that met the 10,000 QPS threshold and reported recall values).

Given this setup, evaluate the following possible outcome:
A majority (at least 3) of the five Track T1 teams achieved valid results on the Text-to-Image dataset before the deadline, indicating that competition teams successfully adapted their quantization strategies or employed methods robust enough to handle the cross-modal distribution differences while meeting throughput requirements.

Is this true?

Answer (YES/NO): NO